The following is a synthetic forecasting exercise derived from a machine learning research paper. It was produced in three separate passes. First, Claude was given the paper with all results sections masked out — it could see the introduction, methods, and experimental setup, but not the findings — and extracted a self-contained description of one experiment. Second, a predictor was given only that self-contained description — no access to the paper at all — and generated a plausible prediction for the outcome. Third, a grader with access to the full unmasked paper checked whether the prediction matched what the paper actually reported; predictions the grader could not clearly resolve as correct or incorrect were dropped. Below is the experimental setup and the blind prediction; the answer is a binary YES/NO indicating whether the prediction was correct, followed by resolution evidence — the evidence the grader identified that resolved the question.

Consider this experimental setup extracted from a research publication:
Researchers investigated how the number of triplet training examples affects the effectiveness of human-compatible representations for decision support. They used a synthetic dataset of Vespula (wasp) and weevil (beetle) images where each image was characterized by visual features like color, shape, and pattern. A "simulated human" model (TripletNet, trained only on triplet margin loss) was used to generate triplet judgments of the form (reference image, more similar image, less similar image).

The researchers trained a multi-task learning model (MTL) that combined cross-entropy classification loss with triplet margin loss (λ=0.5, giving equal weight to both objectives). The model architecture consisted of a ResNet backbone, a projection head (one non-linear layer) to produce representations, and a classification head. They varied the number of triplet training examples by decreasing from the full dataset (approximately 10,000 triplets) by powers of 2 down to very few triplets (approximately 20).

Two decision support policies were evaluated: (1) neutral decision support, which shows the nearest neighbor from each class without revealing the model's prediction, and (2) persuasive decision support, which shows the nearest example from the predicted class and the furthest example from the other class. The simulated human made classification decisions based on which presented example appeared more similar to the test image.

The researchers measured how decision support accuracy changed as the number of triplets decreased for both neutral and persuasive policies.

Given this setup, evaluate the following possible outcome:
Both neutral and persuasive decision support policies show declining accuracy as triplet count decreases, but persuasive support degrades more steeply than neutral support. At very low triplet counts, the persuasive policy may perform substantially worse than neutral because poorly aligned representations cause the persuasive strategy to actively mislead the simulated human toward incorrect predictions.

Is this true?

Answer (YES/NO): NO